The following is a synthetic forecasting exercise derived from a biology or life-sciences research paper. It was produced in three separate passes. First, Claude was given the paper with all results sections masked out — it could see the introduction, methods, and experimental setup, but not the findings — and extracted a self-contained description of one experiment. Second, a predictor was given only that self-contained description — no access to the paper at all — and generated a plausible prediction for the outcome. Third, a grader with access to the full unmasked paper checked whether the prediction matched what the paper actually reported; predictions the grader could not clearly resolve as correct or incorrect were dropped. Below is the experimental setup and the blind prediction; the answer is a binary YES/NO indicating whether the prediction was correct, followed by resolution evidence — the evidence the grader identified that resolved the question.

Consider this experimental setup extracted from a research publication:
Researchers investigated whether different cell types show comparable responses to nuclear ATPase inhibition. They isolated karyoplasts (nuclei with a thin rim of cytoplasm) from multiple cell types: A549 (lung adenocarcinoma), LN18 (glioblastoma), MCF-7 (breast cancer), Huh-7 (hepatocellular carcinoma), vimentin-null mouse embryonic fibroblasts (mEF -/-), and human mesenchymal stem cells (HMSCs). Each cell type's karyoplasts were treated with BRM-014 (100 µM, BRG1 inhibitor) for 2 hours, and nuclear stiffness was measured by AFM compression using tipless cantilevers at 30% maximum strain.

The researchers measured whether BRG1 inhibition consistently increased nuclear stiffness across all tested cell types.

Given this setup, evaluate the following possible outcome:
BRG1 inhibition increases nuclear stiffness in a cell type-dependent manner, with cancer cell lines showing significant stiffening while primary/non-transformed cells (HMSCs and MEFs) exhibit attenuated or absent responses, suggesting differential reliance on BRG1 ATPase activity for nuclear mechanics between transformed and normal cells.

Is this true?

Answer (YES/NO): NO